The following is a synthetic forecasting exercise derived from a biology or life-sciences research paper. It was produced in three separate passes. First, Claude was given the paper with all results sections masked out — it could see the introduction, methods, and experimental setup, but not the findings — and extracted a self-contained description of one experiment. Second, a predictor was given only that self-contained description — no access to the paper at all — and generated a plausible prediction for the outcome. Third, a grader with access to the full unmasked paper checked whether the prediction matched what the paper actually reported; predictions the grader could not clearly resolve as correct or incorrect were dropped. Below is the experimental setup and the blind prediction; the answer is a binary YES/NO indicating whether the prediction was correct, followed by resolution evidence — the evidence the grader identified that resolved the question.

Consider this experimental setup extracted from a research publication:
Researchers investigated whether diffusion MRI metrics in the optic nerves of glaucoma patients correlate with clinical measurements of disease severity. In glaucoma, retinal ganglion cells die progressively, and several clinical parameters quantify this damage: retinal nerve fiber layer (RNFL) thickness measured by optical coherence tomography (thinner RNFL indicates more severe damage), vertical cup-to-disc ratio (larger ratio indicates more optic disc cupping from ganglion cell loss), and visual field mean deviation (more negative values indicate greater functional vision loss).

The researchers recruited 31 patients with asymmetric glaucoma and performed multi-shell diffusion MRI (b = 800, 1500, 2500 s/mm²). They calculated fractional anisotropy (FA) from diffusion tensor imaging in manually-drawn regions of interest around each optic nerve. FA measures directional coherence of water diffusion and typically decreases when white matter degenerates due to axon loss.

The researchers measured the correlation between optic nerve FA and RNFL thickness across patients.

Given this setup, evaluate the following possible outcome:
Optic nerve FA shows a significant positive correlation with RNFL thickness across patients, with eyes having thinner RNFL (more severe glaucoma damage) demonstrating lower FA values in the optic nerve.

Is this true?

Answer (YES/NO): YES